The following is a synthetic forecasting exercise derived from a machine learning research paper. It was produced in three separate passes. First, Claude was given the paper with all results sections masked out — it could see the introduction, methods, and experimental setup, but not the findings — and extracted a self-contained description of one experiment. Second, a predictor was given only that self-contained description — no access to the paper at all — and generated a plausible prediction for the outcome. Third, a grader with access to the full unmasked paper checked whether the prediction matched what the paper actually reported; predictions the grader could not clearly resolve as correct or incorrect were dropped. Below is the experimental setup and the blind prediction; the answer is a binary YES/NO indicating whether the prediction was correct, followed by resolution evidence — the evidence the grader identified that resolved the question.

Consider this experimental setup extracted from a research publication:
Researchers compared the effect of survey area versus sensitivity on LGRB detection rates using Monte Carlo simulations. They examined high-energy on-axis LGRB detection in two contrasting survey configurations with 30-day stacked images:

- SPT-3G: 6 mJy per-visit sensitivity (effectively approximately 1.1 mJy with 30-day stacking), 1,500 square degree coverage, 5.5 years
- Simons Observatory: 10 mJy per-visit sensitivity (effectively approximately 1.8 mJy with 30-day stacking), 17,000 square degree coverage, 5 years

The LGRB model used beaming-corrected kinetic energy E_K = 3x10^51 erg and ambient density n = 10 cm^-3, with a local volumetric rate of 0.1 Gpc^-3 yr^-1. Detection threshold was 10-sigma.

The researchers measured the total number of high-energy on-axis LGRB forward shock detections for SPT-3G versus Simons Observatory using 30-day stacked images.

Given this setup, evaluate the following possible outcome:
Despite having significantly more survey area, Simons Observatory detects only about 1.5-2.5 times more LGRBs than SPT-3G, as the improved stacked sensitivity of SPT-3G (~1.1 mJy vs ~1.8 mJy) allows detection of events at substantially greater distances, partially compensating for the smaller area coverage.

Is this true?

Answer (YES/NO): NO